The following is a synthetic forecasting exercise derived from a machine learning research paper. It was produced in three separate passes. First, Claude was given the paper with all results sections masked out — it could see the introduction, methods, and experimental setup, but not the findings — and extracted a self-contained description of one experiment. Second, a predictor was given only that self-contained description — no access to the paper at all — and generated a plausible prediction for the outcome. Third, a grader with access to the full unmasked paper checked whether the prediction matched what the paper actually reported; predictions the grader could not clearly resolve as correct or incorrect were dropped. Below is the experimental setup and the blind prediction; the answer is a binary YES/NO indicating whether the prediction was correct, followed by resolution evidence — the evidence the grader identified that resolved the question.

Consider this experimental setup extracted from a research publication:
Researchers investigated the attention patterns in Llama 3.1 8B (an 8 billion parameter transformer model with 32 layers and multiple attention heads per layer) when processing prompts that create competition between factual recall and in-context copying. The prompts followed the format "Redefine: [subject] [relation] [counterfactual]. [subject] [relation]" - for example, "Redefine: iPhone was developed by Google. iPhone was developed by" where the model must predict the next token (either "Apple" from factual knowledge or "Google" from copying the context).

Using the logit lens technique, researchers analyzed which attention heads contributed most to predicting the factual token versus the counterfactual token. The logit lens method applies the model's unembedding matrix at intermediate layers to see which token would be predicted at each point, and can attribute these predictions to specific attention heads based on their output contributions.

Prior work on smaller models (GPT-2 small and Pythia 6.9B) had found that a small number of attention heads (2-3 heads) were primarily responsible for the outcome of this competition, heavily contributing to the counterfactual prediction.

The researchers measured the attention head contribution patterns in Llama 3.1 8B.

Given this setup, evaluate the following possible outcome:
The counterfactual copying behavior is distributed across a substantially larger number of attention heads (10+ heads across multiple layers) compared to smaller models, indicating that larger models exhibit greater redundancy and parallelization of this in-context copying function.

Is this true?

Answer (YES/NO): NO